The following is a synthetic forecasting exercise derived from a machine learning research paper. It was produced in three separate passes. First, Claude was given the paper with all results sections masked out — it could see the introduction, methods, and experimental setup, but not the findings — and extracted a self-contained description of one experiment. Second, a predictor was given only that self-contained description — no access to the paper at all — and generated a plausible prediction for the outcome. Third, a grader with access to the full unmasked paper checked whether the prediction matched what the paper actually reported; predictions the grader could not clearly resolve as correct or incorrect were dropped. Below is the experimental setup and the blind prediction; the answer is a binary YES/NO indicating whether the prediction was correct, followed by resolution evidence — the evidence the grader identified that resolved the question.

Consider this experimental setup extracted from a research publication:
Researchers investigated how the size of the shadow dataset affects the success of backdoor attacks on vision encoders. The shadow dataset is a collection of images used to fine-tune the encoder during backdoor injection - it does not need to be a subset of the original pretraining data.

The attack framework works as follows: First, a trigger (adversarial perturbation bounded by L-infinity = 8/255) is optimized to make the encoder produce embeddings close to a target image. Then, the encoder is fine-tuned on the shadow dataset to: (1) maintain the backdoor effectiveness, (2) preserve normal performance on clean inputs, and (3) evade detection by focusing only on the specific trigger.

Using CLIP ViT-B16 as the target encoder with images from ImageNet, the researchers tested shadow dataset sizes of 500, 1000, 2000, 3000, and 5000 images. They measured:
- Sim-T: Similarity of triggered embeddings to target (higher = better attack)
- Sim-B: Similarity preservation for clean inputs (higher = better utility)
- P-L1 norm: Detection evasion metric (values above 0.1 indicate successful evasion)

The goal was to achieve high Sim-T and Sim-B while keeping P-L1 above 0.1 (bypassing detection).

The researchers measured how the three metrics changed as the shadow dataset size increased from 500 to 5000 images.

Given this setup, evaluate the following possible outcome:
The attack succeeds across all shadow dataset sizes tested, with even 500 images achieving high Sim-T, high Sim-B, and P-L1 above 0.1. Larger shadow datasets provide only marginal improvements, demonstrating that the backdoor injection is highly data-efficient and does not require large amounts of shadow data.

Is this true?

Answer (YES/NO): NO